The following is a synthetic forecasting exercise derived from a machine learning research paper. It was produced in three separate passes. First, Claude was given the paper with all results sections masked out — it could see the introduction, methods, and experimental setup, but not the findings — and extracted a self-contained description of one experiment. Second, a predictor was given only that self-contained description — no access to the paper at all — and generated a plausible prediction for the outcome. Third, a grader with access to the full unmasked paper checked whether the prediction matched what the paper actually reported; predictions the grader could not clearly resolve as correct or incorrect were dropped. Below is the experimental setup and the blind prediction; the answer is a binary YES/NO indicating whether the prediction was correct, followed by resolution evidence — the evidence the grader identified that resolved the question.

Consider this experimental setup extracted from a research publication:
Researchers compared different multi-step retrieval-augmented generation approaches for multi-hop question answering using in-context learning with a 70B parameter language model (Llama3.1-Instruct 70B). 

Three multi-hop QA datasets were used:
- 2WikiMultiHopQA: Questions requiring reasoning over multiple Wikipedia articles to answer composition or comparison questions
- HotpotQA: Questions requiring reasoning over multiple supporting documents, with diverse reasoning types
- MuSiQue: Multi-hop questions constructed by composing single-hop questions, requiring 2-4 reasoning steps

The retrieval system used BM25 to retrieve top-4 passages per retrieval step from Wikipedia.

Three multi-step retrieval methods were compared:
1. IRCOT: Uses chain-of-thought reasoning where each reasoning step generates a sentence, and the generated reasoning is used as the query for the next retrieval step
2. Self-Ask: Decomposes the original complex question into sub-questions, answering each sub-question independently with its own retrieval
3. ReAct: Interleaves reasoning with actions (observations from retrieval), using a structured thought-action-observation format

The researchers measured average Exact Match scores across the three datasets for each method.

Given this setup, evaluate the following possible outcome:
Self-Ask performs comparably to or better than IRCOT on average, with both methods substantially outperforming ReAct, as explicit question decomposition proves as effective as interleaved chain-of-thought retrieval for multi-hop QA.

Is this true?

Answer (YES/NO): NO